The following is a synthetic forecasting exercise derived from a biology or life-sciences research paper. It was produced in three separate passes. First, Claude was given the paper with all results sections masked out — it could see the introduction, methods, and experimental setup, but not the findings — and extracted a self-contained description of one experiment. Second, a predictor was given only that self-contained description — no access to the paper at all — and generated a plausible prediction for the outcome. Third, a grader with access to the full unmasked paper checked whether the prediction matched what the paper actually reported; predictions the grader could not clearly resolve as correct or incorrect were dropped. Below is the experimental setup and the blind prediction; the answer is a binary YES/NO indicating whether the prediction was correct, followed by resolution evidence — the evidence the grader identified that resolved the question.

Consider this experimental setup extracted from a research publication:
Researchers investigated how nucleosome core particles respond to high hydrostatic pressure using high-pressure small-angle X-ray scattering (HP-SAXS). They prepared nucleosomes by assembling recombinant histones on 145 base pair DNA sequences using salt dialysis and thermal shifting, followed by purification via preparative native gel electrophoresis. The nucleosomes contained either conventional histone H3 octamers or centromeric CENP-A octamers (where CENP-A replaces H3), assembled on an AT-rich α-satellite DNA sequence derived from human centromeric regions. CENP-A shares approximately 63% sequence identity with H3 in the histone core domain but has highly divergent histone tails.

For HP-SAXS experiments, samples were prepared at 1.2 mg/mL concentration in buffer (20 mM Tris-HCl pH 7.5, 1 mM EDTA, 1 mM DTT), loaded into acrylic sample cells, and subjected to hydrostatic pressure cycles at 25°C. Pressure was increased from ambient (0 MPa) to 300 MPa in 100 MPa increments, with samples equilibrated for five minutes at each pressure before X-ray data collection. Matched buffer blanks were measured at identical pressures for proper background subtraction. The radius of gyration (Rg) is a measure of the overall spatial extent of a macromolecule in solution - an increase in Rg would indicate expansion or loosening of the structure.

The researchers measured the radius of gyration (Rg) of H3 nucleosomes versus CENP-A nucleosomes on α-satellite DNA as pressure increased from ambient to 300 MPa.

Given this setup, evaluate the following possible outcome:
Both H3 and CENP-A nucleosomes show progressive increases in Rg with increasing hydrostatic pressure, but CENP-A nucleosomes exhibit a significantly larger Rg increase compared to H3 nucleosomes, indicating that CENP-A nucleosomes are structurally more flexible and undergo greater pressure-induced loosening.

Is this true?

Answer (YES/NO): NO